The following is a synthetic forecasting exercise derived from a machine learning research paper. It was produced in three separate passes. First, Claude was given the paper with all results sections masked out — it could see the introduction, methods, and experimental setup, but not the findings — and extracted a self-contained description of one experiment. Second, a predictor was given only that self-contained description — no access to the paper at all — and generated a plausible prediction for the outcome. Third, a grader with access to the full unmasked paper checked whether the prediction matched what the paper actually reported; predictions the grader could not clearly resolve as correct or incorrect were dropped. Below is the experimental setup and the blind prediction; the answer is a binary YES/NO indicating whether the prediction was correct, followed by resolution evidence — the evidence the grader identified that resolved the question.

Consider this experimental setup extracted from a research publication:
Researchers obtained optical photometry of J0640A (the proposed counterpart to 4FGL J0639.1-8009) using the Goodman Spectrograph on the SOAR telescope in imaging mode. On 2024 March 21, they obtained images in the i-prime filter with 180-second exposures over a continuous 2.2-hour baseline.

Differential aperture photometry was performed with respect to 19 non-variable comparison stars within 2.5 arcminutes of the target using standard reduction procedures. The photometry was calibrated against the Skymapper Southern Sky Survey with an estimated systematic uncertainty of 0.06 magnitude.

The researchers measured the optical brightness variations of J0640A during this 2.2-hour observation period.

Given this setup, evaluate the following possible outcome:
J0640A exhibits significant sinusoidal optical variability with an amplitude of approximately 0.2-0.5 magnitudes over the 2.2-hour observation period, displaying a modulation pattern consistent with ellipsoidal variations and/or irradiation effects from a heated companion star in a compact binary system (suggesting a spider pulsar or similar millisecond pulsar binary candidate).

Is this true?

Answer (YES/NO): NO